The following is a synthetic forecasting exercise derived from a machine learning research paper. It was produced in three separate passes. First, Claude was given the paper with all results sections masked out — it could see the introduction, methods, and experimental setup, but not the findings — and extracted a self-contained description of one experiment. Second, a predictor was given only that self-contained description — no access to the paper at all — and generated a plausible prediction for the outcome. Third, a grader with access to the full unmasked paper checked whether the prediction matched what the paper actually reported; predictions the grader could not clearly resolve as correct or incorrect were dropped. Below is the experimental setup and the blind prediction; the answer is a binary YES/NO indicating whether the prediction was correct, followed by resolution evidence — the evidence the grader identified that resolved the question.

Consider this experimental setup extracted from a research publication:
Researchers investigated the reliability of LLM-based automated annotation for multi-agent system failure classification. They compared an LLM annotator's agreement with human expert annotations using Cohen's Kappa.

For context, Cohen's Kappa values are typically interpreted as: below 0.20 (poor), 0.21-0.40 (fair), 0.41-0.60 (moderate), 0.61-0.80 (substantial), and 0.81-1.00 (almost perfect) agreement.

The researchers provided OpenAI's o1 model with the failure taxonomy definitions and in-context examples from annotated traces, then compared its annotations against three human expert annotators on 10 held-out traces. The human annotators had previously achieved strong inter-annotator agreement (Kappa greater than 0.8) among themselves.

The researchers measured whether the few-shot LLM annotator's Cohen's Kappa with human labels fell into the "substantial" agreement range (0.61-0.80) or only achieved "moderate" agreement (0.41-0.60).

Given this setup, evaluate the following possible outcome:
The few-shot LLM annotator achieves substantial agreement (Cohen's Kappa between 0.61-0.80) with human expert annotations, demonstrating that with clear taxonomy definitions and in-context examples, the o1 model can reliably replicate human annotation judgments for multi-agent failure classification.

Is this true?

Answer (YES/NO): YES